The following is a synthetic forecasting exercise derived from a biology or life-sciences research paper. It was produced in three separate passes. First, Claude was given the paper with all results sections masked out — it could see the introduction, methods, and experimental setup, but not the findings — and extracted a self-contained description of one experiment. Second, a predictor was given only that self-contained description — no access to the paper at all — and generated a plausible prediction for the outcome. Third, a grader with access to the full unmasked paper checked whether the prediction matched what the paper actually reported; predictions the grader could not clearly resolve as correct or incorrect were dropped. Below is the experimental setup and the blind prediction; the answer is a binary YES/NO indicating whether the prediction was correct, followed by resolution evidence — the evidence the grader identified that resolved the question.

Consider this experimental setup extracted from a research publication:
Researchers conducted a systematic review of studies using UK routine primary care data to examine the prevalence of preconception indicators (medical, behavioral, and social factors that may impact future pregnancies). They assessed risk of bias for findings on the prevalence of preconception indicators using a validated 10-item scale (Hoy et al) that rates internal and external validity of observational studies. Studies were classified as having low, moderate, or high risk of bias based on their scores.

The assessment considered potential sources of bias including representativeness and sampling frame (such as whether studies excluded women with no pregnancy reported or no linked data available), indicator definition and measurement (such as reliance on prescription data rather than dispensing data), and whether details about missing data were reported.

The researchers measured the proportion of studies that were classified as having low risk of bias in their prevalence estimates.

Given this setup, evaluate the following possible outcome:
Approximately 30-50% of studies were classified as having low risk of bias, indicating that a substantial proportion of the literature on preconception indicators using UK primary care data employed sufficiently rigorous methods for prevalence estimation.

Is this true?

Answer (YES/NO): NO